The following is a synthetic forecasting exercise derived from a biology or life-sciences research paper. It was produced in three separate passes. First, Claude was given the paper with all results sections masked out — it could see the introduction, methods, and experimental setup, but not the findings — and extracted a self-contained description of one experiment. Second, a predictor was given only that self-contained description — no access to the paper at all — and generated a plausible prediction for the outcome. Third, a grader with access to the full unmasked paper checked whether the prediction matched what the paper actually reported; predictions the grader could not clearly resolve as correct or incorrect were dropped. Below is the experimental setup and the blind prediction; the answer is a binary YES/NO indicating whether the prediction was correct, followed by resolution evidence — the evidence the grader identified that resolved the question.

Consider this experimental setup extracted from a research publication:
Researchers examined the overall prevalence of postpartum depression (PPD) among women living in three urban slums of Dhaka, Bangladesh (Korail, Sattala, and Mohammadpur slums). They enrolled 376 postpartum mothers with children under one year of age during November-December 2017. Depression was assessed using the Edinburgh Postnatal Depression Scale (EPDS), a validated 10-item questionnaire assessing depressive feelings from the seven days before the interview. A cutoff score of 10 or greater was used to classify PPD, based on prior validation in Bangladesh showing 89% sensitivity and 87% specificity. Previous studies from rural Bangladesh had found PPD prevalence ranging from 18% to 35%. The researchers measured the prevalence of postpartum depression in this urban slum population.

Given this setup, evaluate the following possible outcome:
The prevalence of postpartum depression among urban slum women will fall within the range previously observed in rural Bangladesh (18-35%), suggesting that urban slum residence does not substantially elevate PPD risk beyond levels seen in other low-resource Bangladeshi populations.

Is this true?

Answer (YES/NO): NO